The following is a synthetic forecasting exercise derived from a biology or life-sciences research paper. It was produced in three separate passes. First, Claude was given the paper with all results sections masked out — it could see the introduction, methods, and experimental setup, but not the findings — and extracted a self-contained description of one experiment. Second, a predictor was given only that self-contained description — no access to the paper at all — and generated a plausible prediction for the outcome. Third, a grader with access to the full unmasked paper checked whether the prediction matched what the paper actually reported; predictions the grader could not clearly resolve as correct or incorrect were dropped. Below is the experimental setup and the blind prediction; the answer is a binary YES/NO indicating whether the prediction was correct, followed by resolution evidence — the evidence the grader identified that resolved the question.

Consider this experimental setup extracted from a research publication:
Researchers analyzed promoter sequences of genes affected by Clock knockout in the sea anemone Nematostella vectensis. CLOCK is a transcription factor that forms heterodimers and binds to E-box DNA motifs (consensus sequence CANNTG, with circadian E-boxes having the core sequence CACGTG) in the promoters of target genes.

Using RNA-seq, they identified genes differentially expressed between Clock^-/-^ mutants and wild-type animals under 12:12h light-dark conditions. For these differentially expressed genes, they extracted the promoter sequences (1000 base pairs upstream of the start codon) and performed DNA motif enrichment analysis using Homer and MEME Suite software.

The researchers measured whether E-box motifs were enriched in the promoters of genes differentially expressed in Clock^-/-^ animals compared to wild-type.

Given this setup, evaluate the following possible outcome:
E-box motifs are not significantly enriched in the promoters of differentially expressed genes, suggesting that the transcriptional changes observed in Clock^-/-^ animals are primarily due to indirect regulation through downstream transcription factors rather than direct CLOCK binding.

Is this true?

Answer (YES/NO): NO